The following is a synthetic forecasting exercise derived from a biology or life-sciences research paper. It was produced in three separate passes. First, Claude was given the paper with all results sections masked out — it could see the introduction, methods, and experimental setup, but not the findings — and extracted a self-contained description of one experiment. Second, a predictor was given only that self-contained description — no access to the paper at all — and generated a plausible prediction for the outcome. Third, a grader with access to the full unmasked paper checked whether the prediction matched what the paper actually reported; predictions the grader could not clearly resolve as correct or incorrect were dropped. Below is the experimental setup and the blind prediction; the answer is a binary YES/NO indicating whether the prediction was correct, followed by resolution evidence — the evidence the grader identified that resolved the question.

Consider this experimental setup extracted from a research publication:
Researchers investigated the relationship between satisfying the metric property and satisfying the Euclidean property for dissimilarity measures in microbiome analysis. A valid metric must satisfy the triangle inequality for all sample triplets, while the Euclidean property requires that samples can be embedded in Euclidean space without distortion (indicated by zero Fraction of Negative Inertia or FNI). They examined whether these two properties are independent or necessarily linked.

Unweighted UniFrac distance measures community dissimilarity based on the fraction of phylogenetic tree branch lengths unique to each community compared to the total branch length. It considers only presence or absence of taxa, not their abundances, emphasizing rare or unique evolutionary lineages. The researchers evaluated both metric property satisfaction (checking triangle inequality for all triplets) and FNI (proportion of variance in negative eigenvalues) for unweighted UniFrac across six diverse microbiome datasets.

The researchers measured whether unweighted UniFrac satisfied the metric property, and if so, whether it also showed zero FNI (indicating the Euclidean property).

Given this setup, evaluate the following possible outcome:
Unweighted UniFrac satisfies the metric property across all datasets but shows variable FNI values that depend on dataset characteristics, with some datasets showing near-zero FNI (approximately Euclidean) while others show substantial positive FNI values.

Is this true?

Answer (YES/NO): NO